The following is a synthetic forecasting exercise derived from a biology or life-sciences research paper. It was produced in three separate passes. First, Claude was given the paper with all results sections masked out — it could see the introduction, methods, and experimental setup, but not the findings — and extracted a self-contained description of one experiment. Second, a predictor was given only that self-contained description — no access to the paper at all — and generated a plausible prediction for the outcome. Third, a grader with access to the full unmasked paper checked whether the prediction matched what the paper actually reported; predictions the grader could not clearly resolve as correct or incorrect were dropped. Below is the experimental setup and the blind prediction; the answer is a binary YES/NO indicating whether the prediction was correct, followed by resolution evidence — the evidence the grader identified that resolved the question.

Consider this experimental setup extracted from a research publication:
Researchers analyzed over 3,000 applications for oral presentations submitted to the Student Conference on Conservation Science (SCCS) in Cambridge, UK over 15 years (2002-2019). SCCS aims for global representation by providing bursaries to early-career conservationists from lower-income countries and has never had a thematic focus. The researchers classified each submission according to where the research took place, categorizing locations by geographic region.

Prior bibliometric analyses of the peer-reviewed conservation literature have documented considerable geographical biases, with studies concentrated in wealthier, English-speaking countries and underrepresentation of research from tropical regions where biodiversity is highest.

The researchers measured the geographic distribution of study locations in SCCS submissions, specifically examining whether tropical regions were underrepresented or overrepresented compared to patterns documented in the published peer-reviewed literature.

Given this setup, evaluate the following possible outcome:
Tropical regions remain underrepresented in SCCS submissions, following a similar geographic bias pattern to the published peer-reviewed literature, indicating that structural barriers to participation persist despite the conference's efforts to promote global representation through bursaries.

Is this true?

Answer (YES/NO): NO